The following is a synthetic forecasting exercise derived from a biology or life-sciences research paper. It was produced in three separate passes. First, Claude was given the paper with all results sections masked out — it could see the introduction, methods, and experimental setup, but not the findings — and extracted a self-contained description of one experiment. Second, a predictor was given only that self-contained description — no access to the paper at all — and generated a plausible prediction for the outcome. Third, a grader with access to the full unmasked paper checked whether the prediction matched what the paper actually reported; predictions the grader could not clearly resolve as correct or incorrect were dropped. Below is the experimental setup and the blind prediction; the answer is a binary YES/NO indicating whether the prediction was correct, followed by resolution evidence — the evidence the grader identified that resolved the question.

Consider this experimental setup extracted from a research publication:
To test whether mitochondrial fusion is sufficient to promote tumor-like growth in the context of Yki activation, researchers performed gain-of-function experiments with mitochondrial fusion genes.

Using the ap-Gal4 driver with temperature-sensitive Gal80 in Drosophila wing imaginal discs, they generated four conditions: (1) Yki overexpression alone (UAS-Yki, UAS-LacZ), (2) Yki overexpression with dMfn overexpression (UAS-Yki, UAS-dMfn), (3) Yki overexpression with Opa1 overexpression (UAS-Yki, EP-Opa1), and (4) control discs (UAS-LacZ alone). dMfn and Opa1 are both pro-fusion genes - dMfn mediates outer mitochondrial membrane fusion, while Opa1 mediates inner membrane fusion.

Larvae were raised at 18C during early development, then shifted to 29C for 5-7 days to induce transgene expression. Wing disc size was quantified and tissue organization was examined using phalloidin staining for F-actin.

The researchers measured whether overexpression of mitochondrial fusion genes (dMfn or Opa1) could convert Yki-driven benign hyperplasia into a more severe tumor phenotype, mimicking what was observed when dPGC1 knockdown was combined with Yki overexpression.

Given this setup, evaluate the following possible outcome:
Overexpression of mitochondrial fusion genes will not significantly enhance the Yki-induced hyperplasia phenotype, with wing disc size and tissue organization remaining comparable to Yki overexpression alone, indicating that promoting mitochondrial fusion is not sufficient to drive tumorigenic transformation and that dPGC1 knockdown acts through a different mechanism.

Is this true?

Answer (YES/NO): NO